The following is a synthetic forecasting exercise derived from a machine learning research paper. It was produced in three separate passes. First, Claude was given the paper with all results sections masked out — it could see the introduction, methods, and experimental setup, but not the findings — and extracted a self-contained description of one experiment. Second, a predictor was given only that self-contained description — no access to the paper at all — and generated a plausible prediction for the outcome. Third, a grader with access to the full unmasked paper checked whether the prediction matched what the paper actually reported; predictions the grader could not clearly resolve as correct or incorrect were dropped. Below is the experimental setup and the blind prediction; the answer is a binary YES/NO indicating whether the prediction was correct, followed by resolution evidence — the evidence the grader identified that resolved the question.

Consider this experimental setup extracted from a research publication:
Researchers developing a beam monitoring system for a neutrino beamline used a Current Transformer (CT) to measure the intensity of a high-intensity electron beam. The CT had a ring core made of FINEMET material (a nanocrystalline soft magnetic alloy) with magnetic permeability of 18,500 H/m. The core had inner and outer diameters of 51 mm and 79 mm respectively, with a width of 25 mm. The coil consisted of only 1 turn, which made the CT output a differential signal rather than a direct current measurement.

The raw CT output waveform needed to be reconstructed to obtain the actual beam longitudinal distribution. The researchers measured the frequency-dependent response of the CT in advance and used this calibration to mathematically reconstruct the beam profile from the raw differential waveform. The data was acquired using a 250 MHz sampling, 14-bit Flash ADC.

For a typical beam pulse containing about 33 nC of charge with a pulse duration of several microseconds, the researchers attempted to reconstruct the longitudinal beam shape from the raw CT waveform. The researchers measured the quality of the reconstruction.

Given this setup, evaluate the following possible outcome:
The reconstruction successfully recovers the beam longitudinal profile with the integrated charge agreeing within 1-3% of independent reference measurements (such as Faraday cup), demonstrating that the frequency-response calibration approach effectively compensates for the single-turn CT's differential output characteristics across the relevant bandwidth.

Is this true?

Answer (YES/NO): NO